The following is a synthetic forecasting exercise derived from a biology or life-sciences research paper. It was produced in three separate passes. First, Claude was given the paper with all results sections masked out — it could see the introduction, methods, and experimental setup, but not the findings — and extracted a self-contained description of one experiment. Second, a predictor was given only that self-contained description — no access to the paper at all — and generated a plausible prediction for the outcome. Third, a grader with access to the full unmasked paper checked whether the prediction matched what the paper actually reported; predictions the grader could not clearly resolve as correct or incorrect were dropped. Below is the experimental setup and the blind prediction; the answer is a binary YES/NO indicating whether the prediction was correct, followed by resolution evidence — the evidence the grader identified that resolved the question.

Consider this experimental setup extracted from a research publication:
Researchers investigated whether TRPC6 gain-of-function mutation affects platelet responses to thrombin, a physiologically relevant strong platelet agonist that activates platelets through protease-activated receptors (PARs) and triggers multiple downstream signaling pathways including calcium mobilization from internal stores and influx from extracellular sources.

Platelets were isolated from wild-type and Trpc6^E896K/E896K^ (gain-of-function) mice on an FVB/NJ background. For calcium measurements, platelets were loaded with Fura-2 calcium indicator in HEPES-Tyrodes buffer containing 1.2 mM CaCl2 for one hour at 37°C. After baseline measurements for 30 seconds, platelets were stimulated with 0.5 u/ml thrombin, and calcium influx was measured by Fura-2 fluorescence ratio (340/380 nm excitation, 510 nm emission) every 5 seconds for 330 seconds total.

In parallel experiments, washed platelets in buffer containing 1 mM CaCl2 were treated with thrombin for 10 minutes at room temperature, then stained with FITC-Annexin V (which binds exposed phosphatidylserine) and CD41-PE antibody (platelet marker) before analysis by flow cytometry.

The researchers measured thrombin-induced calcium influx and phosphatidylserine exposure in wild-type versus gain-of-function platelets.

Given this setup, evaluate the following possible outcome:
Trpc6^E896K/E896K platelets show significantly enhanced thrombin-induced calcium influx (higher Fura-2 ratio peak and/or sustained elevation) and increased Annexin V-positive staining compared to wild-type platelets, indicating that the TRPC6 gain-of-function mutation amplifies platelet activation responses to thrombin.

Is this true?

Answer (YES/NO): NO